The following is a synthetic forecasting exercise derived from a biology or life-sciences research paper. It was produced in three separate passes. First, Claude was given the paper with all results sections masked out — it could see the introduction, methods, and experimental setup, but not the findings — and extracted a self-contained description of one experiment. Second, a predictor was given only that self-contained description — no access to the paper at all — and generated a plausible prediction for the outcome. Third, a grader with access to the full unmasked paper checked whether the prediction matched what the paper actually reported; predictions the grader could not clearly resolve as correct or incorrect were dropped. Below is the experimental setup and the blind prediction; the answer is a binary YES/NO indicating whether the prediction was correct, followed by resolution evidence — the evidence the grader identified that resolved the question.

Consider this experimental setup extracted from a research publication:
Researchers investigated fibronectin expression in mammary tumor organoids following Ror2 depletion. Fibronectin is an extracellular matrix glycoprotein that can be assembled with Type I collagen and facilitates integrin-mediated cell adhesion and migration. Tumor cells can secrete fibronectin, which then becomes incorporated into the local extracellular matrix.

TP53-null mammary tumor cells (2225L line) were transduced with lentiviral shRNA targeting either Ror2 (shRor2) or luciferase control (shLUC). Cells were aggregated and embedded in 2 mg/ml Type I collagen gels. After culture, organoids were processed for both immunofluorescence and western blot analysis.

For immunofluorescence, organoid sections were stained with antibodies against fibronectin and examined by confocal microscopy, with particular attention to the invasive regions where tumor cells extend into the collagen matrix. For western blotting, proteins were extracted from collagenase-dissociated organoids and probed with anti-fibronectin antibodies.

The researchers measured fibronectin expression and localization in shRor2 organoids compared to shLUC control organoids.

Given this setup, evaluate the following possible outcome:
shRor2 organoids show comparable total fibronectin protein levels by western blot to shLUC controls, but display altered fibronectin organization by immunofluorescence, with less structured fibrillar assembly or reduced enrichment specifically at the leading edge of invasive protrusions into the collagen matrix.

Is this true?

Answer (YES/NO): NO